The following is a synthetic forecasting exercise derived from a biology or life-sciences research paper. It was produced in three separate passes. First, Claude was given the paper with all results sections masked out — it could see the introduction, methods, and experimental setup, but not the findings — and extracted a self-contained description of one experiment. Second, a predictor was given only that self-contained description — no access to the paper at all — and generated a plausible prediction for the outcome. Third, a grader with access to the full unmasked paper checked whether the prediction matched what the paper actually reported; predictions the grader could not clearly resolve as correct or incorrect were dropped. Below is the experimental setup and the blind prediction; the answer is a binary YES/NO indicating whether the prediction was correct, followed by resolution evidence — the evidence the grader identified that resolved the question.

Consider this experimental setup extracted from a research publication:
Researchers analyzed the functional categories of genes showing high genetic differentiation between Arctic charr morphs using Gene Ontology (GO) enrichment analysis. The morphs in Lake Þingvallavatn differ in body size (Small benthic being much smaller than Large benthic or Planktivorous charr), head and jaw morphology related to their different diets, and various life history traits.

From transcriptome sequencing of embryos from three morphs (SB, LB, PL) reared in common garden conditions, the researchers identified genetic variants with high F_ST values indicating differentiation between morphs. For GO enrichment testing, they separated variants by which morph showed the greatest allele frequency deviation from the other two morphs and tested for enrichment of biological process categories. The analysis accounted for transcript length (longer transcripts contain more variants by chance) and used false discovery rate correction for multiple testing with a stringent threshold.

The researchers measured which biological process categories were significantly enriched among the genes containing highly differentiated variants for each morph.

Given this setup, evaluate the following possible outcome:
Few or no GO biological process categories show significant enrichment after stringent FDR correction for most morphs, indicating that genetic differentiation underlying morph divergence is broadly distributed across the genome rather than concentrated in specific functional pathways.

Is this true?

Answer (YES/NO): NO